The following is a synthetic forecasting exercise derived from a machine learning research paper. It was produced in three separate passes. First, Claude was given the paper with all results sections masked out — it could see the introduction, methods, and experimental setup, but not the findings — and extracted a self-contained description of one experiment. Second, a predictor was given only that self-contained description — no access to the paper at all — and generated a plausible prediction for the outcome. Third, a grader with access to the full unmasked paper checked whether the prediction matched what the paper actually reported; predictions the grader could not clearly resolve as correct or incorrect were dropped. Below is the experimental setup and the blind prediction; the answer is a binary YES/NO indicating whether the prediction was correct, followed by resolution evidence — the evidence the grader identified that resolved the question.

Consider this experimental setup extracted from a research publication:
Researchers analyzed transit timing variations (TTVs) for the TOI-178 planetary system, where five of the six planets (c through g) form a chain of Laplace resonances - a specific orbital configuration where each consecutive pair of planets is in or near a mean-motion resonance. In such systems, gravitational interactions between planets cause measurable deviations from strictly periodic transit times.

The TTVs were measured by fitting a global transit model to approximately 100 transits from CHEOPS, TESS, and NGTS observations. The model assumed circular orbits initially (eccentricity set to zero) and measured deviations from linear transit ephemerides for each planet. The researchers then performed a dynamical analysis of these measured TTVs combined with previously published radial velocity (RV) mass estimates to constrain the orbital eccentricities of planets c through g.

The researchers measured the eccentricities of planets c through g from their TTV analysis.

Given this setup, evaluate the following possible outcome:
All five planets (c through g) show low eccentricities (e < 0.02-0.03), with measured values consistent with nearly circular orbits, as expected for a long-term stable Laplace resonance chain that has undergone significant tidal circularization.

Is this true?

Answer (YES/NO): YES